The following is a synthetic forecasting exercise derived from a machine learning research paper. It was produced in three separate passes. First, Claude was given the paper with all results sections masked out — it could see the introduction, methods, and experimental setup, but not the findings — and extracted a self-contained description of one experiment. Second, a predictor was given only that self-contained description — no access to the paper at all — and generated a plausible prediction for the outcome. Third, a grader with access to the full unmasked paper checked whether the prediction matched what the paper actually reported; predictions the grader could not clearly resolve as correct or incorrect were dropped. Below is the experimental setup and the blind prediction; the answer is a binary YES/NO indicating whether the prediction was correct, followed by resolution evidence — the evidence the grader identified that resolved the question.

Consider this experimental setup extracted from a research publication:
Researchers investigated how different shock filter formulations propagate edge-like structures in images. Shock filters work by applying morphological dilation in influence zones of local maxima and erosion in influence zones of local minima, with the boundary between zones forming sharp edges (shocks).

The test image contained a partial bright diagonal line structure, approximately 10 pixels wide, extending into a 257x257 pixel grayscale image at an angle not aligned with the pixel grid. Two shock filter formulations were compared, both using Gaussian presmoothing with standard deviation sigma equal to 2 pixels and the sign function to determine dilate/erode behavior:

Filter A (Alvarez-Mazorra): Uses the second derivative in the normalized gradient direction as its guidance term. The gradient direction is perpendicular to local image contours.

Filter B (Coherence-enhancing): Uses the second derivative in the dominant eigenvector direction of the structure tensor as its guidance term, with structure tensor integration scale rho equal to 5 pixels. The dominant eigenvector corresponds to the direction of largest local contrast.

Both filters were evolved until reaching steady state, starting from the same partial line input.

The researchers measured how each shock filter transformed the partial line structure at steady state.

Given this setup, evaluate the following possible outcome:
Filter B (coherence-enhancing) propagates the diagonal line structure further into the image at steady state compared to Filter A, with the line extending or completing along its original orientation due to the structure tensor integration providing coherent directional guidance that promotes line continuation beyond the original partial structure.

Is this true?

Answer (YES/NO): YES